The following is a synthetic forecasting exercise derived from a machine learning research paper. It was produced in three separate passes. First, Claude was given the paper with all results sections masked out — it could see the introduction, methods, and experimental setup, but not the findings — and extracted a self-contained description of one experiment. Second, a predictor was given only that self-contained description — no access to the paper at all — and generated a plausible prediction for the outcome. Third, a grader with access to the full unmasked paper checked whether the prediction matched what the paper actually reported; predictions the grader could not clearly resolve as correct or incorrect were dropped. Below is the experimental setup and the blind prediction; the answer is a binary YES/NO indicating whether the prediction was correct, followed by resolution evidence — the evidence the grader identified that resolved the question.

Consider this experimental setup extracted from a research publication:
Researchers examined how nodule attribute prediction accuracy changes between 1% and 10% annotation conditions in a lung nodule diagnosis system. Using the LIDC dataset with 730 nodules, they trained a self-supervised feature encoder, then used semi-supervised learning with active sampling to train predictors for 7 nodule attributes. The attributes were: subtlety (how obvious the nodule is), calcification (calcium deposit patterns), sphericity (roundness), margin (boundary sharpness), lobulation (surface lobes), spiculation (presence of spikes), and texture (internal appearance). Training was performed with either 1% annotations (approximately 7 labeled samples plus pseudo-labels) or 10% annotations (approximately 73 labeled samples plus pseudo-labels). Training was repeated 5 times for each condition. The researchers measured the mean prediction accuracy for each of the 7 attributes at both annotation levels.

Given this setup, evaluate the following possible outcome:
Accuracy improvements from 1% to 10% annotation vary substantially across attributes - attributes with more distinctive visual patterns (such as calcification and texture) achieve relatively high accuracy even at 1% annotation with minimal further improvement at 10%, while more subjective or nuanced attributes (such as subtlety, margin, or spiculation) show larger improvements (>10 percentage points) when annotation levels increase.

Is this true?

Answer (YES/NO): NO